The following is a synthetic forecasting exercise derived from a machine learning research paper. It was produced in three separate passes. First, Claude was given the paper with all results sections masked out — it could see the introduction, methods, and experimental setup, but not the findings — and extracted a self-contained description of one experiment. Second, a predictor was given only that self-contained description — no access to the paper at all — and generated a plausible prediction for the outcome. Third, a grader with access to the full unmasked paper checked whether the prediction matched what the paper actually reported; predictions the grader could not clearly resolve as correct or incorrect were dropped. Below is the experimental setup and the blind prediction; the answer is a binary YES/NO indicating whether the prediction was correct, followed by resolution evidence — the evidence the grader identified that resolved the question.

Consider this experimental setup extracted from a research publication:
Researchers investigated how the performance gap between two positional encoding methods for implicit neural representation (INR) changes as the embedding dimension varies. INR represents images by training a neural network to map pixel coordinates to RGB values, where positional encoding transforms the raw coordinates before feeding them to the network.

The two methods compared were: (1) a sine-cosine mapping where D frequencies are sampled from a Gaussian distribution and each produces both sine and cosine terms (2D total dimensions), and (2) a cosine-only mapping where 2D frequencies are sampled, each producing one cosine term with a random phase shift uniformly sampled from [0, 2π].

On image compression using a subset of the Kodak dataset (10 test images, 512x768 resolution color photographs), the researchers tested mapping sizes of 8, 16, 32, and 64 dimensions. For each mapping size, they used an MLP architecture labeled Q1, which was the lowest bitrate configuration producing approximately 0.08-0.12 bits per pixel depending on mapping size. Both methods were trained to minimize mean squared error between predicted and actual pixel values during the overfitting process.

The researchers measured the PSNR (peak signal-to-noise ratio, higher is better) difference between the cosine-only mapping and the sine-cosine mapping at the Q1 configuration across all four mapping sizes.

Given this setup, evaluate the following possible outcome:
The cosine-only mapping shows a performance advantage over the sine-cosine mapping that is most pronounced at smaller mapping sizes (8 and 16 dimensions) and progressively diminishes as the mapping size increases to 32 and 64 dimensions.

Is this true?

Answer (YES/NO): YES